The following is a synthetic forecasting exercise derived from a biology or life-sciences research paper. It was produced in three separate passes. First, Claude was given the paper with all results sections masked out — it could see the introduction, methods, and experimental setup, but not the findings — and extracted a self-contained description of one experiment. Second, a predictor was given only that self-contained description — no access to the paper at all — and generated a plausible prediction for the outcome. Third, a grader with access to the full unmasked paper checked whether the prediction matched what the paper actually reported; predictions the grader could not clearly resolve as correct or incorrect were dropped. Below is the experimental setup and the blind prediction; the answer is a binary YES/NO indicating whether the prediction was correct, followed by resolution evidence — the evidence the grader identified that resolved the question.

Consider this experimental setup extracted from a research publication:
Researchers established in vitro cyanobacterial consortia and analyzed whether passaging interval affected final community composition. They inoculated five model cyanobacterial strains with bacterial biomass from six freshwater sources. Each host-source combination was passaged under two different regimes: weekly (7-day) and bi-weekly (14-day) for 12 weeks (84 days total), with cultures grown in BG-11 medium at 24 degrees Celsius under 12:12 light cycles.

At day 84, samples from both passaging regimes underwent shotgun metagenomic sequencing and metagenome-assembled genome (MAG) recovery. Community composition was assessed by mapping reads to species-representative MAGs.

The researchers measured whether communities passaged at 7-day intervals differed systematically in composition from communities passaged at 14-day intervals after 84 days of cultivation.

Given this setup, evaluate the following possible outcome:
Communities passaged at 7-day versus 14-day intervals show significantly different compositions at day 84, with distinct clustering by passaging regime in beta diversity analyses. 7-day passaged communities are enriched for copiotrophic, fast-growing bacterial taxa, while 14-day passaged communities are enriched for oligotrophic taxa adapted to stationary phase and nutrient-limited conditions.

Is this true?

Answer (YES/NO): NO